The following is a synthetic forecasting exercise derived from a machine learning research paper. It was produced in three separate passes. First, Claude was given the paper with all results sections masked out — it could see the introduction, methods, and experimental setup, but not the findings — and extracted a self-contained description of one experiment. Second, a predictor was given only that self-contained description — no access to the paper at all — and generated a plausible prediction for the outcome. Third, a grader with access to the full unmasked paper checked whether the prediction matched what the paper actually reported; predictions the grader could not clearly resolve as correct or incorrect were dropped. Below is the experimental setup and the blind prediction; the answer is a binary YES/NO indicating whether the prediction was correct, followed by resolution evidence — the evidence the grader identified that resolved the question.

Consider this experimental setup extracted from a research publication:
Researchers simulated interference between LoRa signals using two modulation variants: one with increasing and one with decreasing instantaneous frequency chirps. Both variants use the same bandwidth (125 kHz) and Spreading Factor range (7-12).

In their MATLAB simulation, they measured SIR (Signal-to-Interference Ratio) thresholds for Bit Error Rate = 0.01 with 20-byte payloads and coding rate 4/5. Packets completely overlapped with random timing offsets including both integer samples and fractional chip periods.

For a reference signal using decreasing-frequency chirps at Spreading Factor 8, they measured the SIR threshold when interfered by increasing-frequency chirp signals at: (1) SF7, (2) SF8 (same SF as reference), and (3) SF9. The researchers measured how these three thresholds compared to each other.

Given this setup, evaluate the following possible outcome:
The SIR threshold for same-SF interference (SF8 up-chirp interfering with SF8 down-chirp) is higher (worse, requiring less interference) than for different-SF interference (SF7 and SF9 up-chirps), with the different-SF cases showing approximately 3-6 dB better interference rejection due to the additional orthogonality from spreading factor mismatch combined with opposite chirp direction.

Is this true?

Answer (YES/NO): NO